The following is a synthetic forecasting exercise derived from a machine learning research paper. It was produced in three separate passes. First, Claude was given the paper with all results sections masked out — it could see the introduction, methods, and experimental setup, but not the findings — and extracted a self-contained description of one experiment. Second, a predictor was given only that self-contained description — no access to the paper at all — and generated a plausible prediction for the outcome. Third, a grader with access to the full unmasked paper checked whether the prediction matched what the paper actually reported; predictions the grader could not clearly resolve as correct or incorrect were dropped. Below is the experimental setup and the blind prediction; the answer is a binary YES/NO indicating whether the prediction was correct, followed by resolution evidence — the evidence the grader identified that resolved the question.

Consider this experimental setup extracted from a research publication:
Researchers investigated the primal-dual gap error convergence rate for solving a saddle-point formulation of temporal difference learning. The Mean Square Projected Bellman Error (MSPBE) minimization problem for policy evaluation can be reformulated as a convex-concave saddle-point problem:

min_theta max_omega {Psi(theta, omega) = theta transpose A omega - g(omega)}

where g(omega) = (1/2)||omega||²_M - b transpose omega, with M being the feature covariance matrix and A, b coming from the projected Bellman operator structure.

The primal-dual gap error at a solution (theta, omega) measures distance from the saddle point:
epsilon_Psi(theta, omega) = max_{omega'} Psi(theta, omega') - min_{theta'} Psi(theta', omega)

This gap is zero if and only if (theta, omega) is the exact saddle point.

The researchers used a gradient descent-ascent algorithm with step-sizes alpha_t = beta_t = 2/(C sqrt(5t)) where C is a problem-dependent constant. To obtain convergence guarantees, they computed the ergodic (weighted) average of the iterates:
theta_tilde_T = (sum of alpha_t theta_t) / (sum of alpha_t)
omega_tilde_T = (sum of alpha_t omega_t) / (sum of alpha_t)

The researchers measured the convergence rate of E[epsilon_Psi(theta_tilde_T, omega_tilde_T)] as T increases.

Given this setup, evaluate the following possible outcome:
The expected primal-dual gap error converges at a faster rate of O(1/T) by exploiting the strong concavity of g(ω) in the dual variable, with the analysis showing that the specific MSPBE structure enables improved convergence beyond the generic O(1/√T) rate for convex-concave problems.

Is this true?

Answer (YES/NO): NO